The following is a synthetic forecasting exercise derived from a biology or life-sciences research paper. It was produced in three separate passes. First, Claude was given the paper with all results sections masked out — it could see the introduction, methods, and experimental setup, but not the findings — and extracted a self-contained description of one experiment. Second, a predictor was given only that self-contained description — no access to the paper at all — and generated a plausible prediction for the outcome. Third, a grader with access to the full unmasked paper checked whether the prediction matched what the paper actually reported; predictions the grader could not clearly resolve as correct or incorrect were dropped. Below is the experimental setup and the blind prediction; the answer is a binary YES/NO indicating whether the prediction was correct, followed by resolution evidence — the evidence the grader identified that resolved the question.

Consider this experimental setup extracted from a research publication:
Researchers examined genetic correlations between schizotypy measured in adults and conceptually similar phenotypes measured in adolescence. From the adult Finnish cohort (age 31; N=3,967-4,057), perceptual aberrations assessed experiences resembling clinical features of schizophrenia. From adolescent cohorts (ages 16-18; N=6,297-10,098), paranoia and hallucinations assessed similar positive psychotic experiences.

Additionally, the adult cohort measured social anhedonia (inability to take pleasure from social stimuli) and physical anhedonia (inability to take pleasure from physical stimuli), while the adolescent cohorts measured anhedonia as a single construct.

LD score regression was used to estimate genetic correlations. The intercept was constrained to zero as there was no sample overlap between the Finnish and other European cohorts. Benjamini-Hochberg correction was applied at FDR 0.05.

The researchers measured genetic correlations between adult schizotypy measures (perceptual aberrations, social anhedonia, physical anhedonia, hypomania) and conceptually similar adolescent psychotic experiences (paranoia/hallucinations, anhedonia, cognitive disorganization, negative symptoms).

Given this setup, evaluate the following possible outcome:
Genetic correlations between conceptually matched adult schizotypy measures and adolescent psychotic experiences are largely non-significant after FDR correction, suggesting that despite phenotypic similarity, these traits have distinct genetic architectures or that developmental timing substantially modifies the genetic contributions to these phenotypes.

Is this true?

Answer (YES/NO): YES